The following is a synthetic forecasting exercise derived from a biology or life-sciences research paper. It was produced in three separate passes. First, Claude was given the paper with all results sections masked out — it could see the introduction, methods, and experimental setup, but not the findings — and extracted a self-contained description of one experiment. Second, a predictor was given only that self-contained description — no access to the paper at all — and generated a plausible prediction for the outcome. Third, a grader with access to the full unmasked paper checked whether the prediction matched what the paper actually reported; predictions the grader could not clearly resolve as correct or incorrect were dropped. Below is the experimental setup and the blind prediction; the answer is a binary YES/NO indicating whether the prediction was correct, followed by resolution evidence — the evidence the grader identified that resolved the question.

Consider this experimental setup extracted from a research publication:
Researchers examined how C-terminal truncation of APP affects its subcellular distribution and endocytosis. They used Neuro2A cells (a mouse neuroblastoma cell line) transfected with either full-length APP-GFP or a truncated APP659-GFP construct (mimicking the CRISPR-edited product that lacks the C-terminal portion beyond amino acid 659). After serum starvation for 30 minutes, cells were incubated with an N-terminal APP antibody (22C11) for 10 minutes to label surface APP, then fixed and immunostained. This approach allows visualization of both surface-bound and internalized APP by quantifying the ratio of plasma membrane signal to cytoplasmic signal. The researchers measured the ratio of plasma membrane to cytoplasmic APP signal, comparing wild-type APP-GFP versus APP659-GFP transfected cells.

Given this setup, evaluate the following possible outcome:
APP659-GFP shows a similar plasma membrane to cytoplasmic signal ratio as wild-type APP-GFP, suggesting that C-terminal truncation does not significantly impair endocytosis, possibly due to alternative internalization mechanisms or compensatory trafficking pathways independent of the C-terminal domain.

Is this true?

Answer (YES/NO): NO